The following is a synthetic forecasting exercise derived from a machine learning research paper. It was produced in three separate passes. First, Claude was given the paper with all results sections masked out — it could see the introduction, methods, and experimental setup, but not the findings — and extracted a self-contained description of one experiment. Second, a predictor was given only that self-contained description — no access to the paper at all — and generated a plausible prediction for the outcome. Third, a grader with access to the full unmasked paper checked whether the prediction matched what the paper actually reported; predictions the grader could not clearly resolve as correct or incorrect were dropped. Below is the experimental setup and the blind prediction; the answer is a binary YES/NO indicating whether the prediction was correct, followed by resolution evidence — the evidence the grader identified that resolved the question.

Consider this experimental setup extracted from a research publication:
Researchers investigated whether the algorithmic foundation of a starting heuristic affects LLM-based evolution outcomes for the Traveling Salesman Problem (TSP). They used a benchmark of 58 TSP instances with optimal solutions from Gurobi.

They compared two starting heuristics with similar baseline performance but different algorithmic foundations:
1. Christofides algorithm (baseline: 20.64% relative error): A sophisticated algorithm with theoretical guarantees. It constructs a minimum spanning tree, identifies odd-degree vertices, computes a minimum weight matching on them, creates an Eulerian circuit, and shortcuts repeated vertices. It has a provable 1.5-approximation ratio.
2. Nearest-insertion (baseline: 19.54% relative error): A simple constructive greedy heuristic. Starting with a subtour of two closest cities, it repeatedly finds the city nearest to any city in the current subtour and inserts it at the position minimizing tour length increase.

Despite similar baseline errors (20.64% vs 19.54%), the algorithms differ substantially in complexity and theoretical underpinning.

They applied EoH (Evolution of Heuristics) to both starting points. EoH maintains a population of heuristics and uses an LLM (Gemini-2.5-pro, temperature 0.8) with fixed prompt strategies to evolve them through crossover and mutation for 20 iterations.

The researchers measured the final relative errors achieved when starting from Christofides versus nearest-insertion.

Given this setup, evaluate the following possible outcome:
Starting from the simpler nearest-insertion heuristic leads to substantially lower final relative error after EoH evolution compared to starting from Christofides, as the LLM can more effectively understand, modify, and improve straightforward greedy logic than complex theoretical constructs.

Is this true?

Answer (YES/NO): NO